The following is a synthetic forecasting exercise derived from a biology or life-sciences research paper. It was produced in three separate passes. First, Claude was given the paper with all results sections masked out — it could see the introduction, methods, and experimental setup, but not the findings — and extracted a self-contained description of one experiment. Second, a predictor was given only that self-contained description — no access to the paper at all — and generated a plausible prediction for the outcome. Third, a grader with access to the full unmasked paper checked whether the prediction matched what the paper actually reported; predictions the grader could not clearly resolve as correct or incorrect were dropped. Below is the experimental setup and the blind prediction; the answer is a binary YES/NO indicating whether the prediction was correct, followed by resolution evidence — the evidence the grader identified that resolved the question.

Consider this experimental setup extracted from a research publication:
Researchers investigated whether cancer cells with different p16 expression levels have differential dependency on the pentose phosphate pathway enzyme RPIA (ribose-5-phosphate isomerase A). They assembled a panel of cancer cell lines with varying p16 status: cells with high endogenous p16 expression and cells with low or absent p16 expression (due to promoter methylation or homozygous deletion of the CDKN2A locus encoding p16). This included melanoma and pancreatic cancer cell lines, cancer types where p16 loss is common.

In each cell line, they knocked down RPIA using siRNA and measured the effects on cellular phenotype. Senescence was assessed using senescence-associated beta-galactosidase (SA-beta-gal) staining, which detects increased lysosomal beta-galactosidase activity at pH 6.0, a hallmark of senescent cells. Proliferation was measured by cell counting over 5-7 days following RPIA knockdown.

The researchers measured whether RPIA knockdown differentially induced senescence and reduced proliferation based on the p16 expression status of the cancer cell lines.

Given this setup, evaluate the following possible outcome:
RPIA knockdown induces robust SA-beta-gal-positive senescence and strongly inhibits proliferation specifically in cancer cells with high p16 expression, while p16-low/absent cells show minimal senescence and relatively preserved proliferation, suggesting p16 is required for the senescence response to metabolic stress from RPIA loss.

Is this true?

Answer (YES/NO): NO